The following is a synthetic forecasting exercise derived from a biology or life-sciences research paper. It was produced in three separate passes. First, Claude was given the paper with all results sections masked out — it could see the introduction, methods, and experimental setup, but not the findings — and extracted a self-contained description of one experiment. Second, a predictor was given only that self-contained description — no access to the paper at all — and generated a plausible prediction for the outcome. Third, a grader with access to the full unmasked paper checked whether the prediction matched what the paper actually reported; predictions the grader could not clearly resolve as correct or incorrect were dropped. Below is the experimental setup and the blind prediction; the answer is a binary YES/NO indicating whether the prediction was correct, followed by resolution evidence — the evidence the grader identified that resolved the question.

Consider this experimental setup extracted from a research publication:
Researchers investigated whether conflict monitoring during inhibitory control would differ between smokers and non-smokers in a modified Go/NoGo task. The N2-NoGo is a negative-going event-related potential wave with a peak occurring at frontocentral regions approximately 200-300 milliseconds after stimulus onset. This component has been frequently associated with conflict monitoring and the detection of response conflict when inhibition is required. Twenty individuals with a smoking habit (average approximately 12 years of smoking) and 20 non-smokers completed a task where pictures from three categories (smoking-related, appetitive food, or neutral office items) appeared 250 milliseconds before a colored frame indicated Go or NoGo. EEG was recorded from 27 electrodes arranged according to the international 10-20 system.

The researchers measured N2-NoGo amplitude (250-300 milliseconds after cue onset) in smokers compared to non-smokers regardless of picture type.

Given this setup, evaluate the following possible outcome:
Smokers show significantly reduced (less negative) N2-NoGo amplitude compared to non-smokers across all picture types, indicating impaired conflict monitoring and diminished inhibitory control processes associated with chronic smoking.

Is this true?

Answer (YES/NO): NO